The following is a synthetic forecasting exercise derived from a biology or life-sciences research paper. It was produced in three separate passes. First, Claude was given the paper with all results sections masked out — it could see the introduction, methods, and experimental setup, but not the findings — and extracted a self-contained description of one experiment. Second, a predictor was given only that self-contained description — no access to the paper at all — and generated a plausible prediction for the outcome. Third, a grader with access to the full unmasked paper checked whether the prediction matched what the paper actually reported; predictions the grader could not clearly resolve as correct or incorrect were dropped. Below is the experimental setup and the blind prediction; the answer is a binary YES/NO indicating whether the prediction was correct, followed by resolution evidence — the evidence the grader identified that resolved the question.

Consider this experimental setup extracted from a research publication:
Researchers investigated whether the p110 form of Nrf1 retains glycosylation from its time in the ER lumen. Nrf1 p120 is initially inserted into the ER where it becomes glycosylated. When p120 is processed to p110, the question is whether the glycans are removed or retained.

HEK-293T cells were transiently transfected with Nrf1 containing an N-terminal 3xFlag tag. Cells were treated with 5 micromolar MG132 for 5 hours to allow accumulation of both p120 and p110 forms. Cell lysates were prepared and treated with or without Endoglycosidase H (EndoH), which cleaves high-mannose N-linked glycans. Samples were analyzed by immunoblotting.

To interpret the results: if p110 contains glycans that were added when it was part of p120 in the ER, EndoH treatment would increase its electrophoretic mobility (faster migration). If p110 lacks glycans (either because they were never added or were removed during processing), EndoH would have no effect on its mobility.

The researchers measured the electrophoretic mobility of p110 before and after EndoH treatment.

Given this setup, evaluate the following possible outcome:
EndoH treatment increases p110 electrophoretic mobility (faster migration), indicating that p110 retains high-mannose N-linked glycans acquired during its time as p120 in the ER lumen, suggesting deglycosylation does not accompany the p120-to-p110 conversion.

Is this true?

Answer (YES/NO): NO